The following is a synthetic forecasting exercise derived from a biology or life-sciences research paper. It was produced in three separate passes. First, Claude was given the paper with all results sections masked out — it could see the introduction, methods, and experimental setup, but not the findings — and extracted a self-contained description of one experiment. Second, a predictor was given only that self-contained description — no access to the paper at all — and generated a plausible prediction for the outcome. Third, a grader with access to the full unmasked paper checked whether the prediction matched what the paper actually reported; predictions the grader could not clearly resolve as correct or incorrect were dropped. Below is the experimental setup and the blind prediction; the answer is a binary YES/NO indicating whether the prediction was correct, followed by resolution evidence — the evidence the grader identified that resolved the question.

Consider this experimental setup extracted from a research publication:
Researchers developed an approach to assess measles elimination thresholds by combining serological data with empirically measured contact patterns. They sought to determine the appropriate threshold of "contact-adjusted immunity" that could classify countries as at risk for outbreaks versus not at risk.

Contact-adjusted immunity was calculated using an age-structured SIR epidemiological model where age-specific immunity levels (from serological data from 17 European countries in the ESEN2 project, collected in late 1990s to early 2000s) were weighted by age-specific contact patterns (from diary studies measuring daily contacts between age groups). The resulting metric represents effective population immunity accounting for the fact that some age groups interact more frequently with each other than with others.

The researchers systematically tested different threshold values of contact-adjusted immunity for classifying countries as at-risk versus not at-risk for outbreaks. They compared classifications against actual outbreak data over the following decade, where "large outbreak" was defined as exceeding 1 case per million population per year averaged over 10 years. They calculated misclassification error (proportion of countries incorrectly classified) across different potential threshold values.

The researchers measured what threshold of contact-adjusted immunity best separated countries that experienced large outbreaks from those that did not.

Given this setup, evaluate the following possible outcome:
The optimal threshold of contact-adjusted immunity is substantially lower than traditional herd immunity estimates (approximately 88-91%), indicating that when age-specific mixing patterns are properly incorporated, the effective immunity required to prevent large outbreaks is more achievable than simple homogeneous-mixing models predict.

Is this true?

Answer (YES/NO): NO